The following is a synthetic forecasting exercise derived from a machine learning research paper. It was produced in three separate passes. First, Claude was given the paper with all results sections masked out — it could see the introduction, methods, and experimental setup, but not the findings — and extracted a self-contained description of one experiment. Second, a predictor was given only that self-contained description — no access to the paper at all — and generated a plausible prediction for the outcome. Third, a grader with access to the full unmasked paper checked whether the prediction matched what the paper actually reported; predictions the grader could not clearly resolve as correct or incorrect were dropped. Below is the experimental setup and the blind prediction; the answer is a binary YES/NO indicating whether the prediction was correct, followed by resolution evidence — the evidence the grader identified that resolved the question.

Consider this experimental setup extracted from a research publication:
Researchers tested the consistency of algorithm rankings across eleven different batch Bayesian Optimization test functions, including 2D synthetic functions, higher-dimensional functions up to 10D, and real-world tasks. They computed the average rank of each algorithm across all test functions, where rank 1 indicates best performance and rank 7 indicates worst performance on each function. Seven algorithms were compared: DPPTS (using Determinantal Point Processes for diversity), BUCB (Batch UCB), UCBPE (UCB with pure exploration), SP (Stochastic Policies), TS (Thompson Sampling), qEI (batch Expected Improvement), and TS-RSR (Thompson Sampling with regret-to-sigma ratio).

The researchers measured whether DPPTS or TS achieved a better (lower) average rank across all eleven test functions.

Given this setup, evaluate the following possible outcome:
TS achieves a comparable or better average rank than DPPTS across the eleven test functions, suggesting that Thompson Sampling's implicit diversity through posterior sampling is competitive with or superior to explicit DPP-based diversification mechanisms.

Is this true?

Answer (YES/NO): NO